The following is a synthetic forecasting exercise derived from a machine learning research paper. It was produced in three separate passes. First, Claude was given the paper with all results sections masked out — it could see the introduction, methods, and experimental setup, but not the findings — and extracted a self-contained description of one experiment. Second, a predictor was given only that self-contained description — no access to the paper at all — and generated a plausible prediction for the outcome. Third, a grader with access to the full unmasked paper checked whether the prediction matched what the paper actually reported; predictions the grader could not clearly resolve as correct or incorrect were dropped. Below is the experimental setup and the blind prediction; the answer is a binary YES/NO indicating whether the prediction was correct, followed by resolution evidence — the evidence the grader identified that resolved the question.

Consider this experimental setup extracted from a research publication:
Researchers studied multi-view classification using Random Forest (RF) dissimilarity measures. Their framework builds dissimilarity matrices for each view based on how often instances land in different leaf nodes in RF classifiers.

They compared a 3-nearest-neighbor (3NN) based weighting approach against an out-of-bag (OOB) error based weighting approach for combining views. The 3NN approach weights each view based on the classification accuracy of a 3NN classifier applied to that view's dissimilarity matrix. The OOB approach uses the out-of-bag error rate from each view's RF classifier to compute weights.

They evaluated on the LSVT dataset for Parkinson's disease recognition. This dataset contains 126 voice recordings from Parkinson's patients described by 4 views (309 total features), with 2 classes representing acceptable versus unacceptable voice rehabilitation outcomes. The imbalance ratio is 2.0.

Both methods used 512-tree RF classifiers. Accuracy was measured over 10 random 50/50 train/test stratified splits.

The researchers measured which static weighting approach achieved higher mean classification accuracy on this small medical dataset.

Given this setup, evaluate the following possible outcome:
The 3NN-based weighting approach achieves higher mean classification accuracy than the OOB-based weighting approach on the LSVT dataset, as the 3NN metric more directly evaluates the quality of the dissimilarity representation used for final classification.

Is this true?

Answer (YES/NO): NO